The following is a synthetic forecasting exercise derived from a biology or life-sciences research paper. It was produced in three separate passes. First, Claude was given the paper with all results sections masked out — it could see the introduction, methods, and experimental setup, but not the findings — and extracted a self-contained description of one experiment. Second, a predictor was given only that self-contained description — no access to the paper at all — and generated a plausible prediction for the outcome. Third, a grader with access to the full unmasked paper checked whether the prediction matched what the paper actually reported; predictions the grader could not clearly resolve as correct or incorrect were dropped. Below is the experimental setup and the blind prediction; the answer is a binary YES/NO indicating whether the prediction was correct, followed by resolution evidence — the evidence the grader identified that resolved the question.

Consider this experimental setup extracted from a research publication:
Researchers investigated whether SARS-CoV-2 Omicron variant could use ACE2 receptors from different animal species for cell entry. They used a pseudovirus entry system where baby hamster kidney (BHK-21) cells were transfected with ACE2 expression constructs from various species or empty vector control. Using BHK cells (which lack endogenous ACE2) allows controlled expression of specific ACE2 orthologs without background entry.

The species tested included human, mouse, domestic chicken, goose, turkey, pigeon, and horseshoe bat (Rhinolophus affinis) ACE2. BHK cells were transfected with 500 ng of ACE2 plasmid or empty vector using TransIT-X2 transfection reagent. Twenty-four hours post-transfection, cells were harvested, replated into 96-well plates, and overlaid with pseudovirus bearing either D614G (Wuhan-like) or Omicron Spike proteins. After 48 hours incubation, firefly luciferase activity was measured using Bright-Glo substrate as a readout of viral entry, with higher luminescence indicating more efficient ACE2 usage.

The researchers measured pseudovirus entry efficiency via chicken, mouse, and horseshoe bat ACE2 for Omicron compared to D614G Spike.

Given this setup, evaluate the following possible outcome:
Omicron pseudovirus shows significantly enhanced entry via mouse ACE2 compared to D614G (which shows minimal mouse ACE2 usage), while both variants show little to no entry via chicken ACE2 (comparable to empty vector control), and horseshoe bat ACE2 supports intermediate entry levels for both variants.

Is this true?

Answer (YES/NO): NO